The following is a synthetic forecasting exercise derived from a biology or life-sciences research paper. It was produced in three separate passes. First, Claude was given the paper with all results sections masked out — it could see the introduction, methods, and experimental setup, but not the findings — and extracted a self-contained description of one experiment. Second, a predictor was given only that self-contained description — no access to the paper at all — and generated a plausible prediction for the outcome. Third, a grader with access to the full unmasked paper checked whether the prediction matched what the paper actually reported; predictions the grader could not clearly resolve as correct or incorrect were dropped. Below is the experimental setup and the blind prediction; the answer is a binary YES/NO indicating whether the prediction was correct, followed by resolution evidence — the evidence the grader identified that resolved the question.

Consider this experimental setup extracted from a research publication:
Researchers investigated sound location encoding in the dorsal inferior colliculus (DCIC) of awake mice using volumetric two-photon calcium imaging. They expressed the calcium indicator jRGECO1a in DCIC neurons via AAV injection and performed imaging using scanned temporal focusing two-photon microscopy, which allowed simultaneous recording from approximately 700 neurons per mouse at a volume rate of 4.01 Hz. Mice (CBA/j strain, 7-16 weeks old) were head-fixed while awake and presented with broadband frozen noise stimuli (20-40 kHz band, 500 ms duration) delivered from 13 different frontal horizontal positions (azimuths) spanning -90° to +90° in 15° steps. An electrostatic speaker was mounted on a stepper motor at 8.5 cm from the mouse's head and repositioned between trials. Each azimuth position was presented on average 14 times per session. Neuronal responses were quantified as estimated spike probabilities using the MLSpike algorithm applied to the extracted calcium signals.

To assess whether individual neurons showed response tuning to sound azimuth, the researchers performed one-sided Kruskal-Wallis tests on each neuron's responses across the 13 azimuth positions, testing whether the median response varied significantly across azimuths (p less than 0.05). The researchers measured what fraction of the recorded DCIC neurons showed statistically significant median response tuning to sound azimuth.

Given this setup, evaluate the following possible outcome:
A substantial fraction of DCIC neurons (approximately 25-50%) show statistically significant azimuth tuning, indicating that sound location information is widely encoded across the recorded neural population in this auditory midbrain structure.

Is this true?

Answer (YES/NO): NO